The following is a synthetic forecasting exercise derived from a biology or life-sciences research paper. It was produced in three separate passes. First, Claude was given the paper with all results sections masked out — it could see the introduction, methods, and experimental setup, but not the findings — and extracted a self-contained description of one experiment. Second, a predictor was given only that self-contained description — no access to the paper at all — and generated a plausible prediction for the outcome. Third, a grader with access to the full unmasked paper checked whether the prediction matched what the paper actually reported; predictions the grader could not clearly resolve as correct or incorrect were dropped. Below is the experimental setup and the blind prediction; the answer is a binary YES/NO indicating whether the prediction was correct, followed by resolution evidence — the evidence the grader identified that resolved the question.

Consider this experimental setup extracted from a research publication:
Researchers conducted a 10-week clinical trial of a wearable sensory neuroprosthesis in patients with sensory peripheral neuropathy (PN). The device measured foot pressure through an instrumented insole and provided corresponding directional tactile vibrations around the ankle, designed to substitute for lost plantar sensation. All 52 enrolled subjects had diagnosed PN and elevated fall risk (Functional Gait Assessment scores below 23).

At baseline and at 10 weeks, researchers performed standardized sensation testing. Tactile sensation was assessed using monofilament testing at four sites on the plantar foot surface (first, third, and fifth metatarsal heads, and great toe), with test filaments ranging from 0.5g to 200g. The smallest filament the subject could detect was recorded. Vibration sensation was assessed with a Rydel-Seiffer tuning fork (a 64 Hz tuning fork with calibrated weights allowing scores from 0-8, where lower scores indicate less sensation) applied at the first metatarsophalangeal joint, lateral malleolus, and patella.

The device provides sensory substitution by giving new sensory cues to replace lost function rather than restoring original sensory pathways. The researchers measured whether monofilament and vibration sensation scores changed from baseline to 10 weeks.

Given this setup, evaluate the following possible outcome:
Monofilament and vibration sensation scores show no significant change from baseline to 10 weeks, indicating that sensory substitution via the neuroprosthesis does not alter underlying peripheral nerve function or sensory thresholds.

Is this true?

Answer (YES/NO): NO